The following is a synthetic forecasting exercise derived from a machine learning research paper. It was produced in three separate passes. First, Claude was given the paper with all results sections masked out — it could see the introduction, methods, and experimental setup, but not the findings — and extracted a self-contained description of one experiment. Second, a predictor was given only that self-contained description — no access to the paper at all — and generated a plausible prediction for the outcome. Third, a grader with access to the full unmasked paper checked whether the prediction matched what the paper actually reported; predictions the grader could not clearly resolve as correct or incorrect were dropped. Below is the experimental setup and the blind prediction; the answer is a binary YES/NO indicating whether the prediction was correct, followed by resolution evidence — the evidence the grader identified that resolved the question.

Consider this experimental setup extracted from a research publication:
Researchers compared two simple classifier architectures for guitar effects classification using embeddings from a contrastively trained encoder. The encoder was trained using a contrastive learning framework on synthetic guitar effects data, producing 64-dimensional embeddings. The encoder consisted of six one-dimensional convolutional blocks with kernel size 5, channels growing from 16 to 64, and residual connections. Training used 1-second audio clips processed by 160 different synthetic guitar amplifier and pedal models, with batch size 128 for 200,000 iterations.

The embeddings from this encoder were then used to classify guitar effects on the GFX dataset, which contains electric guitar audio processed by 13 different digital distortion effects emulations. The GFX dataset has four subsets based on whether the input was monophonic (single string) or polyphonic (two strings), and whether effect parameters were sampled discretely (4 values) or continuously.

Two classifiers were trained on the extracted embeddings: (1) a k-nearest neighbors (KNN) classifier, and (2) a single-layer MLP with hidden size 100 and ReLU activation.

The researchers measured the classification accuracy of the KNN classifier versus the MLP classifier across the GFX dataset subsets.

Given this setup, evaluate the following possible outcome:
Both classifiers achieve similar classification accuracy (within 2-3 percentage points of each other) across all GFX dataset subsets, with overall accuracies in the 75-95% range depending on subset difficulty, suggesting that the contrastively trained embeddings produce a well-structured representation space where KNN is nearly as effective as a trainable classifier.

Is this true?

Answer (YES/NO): NO